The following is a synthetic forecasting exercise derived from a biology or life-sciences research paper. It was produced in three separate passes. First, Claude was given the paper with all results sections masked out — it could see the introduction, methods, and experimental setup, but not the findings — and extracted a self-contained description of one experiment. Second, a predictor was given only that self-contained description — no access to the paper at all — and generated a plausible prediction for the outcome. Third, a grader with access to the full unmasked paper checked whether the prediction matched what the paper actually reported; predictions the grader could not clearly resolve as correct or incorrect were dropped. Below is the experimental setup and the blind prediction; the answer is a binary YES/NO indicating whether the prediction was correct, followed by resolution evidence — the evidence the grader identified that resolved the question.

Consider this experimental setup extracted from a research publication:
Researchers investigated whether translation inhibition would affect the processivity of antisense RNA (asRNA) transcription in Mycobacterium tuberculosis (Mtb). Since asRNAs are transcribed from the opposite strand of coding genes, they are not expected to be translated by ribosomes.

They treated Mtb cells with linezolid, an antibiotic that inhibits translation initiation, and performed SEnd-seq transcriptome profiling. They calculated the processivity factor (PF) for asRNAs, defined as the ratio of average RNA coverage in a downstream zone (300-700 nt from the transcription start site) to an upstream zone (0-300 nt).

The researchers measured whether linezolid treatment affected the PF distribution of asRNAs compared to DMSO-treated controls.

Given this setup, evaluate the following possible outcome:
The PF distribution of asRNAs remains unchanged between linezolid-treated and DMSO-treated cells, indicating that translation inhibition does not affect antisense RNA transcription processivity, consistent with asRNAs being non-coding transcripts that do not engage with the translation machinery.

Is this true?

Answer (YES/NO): YES